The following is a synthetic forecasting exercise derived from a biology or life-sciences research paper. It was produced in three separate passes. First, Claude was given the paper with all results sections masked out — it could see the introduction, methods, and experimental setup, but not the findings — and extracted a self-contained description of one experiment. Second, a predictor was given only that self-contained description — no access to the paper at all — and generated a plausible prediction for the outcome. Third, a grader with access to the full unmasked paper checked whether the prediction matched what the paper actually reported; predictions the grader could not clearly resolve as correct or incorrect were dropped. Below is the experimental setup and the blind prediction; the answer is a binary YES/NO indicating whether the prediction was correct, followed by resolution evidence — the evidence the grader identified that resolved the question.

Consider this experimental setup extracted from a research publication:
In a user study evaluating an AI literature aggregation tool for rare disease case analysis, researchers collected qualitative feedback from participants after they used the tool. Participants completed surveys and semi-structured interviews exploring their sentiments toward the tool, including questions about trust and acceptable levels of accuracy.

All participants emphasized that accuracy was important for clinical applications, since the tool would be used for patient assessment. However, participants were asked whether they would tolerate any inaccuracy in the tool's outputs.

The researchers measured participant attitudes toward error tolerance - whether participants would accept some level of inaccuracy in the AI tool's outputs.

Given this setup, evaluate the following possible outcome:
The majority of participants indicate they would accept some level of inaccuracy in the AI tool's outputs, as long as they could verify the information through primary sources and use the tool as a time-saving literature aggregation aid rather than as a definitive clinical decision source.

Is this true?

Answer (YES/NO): YES